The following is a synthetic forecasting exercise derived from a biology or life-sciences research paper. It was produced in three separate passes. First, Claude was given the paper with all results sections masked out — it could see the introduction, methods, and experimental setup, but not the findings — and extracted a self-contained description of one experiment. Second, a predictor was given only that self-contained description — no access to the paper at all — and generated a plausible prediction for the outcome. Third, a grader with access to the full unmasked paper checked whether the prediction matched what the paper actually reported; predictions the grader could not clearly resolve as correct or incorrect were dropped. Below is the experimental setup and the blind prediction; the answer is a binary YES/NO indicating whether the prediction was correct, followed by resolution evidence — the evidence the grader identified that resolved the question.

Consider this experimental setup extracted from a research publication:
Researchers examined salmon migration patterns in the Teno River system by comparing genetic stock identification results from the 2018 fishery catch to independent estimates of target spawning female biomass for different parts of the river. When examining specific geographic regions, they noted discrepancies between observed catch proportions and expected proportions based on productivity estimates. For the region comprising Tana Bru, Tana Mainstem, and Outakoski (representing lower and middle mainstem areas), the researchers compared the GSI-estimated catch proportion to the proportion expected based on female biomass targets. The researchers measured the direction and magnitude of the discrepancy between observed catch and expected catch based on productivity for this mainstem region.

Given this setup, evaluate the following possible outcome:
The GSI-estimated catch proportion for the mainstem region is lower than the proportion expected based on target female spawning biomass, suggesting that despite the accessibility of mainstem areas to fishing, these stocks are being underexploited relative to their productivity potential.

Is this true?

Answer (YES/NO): YES